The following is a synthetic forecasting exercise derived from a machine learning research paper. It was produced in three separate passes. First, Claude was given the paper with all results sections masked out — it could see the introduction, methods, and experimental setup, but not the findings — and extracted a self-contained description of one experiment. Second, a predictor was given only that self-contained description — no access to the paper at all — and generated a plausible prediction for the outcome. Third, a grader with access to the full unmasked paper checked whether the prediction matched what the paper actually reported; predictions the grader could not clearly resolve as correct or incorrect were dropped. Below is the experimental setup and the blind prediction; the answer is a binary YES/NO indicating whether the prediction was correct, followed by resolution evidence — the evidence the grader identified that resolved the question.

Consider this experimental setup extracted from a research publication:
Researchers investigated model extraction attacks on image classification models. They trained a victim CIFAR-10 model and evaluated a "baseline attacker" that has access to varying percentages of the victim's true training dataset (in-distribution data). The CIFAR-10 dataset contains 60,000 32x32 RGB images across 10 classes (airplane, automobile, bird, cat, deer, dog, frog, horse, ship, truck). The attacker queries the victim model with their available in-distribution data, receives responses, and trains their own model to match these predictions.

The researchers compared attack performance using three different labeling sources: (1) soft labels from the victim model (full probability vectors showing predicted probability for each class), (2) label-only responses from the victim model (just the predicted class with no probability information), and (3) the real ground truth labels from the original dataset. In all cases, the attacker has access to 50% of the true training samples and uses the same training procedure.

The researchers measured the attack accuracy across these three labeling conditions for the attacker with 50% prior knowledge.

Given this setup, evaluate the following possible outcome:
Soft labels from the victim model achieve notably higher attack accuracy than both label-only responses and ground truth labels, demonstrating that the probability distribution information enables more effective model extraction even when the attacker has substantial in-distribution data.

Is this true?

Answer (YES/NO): NO